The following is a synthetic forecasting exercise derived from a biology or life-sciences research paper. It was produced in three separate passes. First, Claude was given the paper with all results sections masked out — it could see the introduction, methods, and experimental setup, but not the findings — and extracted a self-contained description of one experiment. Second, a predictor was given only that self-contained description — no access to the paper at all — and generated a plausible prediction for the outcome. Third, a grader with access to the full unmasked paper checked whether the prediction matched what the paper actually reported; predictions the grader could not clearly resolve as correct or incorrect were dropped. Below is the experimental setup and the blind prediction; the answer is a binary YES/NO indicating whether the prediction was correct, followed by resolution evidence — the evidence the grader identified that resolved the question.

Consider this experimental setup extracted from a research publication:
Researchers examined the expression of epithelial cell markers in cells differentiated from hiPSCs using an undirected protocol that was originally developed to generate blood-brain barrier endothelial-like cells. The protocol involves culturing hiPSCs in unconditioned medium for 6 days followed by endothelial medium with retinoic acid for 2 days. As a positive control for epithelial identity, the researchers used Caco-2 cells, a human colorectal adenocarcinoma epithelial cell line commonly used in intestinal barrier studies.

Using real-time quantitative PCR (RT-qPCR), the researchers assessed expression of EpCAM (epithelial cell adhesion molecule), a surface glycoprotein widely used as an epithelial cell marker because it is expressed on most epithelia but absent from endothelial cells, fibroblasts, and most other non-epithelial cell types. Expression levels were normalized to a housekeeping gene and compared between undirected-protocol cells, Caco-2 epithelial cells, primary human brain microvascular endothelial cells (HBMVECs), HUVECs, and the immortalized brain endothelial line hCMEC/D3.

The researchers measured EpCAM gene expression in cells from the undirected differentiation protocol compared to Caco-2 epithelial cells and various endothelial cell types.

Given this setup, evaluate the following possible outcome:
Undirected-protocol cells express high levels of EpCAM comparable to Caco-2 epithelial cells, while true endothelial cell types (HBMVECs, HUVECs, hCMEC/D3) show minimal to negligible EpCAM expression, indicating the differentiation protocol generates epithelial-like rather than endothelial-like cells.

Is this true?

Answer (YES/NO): YES